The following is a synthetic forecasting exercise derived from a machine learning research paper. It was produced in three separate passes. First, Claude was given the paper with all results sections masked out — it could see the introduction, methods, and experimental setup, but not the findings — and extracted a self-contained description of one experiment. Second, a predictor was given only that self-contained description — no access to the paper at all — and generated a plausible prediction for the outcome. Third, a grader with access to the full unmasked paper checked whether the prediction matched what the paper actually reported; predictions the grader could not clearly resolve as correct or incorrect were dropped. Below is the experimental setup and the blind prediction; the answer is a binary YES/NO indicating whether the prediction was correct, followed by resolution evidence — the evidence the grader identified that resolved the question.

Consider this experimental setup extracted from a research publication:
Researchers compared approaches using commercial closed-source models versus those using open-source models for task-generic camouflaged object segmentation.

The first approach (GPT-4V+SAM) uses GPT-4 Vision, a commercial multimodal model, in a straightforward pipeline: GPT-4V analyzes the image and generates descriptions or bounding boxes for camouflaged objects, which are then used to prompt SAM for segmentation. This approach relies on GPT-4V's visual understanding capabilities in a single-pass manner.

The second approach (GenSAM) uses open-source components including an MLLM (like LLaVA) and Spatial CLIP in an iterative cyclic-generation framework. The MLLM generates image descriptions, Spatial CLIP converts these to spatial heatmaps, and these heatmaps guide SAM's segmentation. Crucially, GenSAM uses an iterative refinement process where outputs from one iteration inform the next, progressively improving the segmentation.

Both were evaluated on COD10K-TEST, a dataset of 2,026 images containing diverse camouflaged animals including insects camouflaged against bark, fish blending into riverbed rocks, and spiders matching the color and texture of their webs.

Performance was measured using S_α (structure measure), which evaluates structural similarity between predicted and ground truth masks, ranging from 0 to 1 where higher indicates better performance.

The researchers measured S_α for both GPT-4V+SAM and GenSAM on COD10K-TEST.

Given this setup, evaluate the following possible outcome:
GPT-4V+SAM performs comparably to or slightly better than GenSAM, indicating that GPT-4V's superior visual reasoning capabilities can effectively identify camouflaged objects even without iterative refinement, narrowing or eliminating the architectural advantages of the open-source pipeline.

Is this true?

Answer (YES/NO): NO